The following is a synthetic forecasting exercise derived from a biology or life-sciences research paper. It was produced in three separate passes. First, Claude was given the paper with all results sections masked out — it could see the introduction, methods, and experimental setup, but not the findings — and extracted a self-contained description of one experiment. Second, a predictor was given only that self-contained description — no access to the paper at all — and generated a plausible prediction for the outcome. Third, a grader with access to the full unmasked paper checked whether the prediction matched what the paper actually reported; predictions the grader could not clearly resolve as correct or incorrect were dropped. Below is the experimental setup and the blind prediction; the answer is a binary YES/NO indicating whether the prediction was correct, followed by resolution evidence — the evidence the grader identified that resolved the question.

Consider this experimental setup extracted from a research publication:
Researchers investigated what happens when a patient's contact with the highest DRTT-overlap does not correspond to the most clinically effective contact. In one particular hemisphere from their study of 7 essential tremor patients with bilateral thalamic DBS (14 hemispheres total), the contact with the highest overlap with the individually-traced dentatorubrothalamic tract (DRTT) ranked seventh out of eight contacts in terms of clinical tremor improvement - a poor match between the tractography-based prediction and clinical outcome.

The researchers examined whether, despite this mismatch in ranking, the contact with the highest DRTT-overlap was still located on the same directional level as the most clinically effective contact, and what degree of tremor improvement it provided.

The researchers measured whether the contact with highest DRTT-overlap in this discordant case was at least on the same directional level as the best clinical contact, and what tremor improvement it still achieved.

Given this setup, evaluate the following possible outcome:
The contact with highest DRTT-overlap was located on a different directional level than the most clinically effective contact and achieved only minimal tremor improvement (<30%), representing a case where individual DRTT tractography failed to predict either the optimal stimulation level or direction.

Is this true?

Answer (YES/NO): NO